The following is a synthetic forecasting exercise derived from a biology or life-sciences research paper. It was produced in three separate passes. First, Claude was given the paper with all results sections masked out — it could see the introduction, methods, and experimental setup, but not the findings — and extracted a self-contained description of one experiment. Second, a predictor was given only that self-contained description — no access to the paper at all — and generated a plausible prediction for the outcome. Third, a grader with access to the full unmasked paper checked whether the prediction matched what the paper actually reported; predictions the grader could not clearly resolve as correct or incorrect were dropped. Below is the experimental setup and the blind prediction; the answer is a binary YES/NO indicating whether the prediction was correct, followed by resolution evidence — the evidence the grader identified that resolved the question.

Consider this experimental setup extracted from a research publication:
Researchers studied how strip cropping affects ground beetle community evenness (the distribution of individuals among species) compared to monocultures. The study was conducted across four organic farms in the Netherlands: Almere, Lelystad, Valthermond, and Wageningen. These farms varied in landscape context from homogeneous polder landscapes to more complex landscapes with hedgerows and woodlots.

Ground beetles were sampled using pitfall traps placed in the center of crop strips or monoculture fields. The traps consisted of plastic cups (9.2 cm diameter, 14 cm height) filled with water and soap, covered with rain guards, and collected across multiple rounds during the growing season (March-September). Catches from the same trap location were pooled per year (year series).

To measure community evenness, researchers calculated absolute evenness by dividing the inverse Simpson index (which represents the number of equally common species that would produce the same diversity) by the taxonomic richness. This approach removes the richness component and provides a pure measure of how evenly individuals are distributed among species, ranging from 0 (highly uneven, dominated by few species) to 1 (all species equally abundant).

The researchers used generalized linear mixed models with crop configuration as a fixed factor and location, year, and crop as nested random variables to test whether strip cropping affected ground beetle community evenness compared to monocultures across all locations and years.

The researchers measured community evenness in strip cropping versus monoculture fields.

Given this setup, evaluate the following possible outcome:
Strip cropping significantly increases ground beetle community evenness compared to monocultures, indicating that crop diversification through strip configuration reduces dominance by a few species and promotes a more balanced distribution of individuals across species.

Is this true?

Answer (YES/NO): NO